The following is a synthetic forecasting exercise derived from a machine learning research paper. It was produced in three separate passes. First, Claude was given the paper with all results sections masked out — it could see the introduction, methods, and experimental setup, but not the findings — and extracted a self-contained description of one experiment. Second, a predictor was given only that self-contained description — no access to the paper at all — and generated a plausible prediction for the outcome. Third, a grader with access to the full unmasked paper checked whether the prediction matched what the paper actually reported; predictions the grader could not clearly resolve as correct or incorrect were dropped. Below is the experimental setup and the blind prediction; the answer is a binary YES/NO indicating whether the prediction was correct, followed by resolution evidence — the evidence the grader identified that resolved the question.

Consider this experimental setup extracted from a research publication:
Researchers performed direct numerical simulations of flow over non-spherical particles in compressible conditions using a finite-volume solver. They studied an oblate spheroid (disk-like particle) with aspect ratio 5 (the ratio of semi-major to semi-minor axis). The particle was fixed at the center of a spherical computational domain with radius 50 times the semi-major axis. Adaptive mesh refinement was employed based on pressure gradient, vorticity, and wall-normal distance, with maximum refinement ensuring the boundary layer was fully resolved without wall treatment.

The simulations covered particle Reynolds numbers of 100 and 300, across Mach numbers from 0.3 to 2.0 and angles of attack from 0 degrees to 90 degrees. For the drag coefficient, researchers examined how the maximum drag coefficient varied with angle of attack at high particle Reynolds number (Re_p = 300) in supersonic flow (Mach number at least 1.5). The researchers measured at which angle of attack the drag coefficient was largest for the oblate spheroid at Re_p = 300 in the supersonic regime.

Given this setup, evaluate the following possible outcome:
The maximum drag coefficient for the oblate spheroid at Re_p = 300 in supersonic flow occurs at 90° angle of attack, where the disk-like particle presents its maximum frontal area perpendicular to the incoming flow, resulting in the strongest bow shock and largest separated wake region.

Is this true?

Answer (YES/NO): NO